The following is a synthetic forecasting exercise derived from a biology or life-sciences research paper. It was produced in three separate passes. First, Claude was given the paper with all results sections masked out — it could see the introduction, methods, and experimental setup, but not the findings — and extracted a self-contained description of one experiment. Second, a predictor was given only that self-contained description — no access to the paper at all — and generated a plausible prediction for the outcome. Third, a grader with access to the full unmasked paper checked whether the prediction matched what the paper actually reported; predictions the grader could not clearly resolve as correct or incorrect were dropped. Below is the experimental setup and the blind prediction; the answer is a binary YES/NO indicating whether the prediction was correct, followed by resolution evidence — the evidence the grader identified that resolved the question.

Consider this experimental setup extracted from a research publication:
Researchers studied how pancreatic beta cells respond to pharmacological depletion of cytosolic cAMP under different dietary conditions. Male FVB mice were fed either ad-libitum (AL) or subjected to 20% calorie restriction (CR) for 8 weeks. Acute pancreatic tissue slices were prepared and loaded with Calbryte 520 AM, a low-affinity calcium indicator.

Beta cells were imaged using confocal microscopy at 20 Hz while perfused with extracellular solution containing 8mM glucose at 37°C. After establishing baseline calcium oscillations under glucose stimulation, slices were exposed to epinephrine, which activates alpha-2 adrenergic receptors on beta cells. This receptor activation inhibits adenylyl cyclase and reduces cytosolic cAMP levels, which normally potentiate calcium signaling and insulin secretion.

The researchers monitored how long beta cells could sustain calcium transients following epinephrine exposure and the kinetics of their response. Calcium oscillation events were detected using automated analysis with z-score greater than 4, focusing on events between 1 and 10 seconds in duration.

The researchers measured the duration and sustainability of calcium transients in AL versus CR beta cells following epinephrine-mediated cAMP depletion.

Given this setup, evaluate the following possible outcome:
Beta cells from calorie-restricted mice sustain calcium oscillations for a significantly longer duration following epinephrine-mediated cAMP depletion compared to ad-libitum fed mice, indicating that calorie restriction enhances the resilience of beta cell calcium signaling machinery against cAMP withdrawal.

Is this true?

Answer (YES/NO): YES